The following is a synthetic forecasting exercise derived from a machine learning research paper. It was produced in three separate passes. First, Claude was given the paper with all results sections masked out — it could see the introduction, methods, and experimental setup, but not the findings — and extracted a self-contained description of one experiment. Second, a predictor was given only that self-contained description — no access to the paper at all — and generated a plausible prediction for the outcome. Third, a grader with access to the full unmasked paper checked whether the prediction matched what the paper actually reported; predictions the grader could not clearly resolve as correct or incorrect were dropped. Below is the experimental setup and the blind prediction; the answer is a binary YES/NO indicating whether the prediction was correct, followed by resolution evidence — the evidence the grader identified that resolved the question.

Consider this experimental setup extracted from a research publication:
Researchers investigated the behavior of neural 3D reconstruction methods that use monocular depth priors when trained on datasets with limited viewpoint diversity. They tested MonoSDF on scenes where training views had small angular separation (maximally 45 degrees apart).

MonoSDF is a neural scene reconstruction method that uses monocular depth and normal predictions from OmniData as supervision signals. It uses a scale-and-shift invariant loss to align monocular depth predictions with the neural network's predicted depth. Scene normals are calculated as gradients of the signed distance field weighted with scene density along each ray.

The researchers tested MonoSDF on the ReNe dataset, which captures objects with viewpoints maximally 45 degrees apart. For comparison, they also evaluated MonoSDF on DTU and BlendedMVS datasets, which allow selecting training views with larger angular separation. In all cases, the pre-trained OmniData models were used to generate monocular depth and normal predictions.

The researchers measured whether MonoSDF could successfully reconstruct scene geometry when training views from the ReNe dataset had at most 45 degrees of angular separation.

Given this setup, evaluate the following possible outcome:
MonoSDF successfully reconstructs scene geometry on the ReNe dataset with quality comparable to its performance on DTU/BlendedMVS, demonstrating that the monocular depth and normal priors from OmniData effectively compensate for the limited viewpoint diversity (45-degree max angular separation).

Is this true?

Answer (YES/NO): NO